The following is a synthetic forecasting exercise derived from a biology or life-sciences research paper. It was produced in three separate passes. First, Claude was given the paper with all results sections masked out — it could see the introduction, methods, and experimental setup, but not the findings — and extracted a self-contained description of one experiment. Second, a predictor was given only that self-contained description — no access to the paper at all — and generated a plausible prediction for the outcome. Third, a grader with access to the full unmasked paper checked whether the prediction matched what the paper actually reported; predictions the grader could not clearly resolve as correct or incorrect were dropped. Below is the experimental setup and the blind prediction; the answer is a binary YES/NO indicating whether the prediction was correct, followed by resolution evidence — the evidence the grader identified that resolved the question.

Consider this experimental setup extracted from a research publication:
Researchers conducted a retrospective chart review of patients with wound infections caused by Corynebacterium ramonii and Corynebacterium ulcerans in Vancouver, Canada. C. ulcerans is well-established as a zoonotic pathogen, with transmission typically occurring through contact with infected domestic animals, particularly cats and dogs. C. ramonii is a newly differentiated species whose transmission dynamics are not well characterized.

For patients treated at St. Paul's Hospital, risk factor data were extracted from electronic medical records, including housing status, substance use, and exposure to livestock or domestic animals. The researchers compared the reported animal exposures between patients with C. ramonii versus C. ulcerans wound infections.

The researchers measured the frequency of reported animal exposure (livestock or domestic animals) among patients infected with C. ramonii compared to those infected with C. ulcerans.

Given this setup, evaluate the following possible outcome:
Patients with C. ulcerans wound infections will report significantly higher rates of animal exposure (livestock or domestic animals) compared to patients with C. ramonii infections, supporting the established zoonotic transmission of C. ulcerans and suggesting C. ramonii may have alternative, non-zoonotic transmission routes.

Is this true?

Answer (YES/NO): YES